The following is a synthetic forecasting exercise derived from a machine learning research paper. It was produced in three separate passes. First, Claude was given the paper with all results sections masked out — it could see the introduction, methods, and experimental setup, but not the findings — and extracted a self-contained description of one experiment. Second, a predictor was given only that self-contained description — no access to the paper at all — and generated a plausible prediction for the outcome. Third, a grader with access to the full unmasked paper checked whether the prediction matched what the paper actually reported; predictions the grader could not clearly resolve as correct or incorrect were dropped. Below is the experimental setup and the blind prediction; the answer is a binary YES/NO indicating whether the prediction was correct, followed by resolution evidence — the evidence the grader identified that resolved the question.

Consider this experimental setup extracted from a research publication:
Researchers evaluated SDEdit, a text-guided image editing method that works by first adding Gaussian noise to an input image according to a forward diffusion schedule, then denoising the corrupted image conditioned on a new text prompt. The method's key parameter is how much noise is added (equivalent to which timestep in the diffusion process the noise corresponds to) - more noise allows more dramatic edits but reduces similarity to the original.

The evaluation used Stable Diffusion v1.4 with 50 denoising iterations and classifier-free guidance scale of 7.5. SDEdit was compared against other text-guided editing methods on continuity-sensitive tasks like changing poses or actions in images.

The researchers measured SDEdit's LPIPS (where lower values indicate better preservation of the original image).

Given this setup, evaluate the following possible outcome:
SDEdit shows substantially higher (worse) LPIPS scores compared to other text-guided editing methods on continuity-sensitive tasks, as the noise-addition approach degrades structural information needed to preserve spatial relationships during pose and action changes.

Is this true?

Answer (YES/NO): YES